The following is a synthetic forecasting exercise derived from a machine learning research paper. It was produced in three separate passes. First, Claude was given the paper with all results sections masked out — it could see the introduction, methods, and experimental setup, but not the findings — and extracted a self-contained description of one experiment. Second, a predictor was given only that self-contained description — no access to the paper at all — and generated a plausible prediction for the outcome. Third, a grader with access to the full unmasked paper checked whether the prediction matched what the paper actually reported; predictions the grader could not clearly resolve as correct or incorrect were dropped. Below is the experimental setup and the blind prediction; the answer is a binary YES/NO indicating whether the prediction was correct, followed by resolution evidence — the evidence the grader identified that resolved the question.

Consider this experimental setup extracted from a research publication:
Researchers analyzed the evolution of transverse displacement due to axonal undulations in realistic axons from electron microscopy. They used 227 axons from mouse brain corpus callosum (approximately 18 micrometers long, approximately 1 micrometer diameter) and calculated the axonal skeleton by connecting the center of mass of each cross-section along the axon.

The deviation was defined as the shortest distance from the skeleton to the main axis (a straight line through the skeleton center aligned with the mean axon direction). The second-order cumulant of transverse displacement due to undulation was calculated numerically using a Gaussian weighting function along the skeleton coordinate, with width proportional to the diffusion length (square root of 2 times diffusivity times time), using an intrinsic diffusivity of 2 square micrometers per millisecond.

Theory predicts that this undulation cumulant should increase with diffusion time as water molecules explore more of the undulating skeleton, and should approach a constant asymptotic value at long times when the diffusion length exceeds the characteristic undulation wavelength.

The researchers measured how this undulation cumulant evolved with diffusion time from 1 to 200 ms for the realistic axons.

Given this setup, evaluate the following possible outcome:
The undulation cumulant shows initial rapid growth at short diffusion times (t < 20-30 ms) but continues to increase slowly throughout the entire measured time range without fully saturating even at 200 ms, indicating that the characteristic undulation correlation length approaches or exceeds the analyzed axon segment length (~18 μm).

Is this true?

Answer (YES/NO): NO